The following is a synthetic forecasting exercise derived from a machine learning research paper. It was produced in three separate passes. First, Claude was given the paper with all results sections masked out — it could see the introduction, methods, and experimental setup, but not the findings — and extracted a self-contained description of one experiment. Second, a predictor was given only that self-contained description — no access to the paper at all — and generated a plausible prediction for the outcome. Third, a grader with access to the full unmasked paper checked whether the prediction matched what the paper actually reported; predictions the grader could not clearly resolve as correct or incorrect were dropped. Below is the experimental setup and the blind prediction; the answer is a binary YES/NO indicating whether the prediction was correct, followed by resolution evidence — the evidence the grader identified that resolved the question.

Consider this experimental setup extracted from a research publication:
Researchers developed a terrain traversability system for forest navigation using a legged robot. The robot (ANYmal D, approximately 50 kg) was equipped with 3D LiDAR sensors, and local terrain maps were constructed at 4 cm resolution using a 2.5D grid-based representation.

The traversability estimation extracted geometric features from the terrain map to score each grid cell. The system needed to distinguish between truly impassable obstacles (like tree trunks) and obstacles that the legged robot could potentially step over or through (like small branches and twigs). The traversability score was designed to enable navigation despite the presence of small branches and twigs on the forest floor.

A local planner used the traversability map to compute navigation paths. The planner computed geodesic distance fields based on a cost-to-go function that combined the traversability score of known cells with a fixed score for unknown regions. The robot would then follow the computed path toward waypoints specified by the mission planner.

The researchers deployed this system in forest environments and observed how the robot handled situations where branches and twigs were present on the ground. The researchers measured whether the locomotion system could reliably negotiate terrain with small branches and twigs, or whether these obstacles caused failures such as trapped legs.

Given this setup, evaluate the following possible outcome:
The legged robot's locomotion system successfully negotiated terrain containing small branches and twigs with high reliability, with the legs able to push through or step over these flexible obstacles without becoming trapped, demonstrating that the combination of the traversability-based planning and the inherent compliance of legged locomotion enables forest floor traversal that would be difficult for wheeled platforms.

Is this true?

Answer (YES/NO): NO